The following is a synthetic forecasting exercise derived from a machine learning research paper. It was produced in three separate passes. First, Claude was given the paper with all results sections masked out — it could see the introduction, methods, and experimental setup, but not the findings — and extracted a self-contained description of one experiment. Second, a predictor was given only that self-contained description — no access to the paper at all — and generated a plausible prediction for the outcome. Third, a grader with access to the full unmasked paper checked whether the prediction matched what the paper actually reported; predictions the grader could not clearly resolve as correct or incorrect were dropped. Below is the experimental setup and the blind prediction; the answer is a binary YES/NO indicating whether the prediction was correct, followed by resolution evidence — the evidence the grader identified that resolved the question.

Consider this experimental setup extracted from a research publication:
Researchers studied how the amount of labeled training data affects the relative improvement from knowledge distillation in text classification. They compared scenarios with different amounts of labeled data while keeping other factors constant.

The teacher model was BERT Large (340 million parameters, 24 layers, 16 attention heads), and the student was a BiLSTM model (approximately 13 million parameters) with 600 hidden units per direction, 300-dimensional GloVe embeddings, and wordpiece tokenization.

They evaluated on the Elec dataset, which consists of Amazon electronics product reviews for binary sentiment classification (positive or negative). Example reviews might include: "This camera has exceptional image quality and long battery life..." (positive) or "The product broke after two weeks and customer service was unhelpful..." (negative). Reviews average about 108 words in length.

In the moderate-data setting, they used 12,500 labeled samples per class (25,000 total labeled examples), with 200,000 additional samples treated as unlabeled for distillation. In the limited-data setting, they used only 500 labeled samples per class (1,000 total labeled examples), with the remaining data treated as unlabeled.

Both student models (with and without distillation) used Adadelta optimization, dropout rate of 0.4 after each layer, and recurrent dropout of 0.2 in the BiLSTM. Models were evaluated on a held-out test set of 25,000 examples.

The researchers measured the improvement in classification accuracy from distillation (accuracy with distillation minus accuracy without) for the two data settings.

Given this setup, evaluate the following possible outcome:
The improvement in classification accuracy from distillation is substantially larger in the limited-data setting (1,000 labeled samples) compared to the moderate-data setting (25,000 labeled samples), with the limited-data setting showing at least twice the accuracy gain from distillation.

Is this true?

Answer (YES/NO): YES